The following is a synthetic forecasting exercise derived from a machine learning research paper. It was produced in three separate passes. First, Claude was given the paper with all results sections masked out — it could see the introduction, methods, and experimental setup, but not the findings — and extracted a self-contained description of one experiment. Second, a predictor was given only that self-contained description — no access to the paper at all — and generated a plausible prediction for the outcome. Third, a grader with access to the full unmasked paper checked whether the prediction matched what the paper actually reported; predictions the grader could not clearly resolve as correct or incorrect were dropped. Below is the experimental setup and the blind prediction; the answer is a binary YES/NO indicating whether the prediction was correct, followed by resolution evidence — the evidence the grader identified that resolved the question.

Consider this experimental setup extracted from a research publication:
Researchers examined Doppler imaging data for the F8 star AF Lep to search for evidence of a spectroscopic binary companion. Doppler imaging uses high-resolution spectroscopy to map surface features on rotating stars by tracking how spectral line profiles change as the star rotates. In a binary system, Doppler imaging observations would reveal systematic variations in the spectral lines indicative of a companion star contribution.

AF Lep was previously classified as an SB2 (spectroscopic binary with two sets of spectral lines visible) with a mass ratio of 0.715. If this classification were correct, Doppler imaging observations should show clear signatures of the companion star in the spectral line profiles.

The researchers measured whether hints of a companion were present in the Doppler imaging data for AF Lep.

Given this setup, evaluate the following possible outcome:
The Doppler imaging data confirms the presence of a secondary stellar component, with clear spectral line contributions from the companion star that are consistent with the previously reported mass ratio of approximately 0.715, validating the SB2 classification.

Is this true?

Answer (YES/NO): NO